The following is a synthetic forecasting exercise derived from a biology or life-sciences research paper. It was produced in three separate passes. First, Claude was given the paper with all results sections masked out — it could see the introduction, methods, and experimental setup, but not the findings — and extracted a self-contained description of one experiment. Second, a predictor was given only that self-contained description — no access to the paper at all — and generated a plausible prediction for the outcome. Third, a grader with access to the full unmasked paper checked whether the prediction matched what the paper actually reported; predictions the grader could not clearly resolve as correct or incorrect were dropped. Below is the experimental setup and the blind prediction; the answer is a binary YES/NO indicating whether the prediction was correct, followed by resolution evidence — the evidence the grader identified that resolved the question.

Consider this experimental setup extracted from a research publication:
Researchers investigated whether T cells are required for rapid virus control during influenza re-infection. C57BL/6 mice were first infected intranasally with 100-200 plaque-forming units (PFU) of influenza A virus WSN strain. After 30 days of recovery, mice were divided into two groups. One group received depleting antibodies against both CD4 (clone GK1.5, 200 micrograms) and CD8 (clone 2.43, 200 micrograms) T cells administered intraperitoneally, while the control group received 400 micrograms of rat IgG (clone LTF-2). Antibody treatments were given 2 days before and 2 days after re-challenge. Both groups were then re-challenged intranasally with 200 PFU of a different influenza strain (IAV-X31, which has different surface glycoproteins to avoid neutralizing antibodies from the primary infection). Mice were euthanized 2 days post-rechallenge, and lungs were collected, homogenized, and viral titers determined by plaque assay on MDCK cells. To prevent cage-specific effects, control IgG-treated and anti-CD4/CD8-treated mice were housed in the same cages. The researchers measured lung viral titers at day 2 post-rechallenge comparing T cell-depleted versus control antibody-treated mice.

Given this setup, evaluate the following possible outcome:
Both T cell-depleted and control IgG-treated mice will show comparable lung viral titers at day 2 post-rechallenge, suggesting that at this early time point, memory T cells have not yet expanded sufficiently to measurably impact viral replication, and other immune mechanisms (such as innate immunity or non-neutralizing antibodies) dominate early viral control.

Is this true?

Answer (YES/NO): YES